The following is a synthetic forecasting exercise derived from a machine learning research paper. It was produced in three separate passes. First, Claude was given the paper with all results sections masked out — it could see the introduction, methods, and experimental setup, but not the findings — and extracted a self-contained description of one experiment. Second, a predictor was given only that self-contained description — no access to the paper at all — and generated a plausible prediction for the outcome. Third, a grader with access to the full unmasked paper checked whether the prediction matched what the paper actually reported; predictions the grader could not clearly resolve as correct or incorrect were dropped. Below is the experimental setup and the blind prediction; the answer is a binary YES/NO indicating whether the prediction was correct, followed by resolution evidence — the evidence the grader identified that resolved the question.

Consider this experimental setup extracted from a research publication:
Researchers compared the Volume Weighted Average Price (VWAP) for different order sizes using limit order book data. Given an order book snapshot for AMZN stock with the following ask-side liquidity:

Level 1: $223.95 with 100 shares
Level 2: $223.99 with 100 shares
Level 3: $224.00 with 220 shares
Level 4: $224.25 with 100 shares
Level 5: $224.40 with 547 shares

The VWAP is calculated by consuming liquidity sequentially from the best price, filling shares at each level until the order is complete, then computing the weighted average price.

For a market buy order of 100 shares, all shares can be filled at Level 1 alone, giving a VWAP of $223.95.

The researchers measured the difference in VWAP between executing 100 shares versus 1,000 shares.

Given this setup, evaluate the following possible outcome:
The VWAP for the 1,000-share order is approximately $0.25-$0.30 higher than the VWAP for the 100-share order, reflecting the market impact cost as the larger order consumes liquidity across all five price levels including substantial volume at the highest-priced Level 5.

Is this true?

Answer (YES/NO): YES